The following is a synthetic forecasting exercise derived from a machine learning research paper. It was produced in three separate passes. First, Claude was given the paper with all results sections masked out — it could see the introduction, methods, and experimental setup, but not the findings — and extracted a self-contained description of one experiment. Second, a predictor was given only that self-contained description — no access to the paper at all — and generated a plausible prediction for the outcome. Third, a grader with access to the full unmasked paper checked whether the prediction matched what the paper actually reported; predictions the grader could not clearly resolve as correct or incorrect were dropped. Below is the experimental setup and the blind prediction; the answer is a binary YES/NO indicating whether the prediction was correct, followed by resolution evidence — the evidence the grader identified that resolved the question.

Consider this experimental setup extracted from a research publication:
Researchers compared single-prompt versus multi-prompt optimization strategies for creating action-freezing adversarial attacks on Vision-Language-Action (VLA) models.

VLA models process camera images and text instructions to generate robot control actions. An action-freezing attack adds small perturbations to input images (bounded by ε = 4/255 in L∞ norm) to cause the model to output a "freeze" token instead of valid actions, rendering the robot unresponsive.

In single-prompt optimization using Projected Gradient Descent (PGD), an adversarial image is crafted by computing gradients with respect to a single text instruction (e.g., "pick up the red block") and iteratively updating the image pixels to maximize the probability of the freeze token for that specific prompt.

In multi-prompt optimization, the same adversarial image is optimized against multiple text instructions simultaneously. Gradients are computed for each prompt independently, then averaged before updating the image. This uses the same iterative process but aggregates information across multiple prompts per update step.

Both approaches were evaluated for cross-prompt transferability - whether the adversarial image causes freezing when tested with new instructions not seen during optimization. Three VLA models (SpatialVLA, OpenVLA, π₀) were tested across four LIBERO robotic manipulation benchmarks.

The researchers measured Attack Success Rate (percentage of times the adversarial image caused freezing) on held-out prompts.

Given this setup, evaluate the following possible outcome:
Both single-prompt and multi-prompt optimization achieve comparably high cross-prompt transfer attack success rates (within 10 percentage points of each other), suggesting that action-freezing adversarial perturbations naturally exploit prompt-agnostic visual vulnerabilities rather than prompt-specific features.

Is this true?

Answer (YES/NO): NO